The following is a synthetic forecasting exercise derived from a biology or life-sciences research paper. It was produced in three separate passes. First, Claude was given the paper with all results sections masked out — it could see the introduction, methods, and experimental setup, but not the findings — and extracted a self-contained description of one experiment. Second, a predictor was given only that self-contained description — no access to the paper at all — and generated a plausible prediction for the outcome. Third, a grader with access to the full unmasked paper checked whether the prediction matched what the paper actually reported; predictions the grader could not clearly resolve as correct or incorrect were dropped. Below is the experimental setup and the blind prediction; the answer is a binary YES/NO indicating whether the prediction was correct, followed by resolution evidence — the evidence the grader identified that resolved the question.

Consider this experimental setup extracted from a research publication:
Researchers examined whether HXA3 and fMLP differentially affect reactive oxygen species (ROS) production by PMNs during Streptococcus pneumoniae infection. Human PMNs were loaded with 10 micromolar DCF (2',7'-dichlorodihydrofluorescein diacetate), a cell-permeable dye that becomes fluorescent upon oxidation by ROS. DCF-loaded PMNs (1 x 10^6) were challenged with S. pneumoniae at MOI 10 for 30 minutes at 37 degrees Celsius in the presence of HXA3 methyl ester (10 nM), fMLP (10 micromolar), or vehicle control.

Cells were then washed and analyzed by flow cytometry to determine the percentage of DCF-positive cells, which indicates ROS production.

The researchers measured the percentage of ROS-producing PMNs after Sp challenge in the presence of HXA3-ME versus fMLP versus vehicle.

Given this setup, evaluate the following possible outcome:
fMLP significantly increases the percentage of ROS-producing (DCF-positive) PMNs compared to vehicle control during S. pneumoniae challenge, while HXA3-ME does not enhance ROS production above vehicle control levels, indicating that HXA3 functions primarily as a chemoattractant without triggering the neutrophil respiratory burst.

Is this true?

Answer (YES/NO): NO